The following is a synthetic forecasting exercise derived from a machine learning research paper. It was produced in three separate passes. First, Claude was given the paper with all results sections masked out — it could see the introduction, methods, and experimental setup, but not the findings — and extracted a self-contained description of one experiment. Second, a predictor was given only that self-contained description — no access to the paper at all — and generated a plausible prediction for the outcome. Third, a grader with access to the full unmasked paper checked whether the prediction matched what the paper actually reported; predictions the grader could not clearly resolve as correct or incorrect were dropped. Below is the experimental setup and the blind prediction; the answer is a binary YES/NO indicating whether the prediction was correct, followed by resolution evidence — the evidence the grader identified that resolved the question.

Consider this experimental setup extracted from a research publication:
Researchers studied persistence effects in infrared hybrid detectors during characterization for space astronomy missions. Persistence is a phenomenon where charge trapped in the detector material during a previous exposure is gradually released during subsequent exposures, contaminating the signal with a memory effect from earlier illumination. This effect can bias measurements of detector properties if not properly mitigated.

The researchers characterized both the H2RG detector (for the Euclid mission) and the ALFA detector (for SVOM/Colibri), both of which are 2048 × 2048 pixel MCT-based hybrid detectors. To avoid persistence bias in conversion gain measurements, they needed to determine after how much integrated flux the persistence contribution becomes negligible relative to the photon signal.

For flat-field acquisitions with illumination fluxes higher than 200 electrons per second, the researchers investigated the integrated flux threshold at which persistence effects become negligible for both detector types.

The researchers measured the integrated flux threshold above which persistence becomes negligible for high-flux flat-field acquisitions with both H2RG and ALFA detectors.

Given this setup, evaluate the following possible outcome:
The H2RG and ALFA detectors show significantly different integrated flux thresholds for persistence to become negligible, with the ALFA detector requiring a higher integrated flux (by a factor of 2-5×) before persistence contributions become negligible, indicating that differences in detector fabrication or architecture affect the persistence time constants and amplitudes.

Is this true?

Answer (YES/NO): NO